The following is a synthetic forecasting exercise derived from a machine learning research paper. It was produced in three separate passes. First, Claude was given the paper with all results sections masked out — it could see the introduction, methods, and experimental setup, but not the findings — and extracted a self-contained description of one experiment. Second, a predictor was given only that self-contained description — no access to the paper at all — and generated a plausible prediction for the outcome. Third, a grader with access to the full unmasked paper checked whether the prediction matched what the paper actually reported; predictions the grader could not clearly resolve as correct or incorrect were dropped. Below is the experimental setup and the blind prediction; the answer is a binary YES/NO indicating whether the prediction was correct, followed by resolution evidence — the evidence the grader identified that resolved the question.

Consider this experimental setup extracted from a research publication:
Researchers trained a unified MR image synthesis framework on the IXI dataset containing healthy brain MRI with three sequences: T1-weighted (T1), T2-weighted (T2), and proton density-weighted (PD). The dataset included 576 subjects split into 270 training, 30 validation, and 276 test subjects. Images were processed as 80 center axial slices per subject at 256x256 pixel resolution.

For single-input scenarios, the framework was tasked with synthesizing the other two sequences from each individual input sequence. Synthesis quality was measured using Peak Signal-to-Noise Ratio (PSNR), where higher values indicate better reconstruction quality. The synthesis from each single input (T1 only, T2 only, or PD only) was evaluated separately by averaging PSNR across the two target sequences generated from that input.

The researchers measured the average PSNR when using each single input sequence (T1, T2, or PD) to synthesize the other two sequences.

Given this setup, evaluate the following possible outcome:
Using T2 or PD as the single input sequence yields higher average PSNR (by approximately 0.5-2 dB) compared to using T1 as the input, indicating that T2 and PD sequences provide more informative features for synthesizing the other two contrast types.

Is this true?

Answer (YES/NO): NO